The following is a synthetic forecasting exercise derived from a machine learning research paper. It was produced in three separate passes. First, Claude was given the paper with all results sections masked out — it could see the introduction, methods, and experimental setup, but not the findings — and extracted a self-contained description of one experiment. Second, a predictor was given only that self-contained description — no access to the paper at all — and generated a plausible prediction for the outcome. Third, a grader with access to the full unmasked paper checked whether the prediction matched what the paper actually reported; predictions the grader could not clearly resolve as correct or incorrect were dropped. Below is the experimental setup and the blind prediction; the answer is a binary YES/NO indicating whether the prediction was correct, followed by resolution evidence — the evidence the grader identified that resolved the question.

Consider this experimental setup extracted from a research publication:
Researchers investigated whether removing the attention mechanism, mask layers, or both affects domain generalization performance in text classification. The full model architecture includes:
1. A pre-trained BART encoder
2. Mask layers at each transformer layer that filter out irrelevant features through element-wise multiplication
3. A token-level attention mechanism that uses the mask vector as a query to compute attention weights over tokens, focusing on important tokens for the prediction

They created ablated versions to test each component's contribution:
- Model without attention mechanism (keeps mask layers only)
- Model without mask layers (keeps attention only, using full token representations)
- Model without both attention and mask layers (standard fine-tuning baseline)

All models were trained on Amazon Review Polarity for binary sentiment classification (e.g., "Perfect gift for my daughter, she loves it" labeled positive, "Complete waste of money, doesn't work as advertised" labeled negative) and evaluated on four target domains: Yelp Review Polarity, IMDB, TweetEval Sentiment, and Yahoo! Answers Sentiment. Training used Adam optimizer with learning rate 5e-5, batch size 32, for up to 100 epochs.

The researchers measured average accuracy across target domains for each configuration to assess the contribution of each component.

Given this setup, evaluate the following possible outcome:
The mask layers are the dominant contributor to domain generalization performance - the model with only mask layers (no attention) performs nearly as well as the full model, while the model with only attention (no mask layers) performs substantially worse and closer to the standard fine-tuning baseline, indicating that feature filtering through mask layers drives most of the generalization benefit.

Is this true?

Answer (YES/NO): NO